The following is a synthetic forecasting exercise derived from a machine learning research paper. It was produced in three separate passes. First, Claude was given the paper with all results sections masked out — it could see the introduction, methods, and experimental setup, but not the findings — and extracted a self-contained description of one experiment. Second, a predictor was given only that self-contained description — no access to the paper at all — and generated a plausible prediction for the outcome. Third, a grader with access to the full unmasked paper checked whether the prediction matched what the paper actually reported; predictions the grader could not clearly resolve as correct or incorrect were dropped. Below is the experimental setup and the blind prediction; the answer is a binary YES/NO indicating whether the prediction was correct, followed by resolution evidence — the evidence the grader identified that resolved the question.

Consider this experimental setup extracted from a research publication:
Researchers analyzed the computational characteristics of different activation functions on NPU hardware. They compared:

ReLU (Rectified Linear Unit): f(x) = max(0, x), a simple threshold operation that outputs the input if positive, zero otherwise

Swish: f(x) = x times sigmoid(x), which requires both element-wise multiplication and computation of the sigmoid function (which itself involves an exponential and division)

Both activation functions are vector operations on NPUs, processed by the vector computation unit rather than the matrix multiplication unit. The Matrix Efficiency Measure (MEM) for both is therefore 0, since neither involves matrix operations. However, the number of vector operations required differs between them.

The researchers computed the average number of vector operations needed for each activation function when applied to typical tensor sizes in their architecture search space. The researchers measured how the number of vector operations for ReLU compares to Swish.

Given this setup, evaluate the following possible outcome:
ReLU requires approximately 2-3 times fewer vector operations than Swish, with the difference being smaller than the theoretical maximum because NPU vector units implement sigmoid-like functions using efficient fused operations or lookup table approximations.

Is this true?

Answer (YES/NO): YES